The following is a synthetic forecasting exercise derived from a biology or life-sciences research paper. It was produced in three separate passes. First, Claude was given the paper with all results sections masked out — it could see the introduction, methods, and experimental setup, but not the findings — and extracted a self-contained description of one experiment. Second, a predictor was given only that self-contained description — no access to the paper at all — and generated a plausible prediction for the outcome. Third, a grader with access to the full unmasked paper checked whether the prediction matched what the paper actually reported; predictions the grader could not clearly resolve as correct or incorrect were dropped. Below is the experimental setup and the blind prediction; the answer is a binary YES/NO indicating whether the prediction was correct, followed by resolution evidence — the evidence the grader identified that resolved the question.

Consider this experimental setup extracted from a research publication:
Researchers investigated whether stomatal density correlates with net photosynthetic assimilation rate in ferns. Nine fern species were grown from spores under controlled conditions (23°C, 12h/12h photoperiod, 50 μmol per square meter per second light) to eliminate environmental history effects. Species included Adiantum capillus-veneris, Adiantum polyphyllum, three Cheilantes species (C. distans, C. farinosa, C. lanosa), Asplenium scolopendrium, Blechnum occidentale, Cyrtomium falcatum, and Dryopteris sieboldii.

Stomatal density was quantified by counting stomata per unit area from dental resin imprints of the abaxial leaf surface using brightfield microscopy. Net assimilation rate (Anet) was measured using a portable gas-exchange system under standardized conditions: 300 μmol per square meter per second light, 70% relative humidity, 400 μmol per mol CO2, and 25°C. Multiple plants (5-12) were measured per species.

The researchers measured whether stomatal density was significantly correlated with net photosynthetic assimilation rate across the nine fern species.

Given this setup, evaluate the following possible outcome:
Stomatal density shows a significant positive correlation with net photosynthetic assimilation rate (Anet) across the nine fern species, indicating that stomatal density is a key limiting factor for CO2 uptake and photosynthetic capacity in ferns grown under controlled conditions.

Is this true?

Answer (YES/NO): NO